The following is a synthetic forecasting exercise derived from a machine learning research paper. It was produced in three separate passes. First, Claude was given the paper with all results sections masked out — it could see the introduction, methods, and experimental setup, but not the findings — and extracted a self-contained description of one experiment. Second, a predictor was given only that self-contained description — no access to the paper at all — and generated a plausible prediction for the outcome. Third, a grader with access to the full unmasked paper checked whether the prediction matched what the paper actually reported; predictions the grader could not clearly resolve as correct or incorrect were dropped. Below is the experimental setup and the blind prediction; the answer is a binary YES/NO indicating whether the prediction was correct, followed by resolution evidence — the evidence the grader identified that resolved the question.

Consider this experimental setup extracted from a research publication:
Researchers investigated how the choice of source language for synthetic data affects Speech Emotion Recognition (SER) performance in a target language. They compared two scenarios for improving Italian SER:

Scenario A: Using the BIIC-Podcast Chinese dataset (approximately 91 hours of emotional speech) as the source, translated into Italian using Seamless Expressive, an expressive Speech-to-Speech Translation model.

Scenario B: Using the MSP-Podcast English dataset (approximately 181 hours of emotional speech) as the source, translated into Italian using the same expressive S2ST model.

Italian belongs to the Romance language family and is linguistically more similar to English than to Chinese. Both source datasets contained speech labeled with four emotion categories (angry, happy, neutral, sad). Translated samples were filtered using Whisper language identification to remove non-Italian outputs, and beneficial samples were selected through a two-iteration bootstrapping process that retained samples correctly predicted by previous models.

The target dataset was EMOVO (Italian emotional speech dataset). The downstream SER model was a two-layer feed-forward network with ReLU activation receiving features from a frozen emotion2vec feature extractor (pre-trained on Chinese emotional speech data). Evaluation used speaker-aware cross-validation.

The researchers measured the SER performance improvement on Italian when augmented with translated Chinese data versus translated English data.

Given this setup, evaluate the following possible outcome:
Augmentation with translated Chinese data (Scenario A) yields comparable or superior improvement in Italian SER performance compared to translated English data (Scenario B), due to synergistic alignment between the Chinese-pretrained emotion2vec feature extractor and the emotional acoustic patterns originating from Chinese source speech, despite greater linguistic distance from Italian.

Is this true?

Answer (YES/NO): NO